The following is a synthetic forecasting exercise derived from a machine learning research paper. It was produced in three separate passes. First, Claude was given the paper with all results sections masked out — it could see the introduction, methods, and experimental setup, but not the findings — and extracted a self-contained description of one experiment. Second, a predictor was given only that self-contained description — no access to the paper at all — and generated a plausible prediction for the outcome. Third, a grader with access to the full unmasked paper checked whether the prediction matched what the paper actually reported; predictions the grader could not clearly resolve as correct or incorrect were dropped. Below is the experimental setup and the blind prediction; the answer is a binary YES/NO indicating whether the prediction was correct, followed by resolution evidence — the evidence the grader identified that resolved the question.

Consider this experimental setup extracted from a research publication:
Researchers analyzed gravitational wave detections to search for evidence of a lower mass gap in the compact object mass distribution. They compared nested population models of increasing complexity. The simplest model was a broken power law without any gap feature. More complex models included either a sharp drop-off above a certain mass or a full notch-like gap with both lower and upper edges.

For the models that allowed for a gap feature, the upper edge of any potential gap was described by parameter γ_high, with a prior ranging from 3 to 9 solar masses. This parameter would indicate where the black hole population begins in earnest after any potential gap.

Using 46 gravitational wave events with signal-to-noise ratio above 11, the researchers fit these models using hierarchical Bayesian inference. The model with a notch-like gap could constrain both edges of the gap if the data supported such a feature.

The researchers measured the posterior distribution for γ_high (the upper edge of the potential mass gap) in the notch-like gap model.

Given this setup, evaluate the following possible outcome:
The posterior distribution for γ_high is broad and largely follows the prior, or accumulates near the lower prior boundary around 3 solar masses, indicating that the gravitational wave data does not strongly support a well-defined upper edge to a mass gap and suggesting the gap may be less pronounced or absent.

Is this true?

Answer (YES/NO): NO